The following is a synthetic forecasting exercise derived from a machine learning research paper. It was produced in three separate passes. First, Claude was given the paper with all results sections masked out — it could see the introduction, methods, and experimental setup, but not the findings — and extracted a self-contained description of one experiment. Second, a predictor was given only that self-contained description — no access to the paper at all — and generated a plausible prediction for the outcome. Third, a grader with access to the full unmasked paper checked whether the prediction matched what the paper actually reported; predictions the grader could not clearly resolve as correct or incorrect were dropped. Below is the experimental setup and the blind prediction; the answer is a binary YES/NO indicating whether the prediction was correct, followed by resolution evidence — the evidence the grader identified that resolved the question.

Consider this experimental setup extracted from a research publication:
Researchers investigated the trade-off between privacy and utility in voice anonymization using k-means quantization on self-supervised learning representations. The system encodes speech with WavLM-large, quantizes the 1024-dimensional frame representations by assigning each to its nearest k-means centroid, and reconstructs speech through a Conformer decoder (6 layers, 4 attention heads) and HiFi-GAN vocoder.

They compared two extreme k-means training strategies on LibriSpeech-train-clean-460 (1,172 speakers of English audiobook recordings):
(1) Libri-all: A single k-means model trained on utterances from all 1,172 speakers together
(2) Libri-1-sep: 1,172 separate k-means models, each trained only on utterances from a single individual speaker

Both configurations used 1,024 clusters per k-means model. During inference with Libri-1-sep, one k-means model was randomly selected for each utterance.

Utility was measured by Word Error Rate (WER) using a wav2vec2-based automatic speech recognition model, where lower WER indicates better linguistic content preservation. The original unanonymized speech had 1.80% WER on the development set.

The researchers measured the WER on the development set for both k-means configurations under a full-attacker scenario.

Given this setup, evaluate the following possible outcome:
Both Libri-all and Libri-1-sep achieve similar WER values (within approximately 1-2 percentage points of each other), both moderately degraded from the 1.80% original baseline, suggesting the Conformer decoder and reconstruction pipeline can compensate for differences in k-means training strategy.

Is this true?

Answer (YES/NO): NO